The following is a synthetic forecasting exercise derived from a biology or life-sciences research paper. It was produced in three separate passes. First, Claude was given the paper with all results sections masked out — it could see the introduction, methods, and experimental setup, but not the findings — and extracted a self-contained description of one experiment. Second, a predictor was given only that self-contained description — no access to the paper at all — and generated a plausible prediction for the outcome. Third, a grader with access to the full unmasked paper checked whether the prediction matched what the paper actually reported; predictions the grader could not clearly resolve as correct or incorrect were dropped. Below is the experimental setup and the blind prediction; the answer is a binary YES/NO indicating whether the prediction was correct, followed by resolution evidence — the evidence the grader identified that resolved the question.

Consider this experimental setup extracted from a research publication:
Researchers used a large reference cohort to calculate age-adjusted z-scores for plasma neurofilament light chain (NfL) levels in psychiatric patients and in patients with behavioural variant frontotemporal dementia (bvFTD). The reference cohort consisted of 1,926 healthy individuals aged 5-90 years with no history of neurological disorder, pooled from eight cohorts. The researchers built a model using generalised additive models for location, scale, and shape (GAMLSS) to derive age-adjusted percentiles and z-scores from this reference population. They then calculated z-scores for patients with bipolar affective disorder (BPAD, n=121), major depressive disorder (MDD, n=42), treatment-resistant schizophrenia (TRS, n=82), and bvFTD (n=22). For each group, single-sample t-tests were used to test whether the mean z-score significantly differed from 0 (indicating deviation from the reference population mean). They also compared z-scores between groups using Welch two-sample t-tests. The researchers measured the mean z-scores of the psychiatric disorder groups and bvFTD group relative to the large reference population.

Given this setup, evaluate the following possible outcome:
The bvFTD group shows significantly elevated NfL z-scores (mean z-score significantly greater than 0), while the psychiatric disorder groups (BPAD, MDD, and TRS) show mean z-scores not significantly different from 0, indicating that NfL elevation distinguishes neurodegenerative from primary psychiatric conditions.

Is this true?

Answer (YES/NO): NO